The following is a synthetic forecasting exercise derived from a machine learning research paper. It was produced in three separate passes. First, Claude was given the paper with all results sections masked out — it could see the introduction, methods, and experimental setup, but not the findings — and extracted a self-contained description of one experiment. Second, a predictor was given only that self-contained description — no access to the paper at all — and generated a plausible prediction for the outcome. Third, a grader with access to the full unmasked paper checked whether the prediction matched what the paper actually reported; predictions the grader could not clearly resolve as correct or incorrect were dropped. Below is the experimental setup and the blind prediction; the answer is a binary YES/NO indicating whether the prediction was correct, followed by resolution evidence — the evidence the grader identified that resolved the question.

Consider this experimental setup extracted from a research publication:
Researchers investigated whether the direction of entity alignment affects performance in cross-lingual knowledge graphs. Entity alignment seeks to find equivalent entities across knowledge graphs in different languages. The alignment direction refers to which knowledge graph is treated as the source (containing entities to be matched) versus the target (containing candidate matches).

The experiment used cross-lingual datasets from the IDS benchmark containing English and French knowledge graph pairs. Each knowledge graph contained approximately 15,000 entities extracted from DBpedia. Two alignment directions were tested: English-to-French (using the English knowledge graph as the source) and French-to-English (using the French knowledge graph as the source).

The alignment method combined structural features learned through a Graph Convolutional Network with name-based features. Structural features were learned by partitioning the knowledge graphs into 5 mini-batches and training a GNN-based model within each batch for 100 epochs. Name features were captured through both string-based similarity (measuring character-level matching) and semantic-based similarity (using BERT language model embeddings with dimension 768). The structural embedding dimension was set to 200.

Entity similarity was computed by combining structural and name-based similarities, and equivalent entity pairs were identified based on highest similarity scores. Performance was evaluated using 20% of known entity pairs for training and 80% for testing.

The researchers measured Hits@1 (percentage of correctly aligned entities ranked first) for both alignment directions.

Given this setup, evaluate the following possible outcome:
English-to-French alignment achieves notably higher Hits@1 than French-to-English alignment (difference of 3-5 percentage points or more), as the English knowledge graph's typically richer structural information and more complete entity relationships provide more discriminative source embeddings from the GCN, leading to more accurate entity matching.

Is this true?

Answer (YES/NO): NO